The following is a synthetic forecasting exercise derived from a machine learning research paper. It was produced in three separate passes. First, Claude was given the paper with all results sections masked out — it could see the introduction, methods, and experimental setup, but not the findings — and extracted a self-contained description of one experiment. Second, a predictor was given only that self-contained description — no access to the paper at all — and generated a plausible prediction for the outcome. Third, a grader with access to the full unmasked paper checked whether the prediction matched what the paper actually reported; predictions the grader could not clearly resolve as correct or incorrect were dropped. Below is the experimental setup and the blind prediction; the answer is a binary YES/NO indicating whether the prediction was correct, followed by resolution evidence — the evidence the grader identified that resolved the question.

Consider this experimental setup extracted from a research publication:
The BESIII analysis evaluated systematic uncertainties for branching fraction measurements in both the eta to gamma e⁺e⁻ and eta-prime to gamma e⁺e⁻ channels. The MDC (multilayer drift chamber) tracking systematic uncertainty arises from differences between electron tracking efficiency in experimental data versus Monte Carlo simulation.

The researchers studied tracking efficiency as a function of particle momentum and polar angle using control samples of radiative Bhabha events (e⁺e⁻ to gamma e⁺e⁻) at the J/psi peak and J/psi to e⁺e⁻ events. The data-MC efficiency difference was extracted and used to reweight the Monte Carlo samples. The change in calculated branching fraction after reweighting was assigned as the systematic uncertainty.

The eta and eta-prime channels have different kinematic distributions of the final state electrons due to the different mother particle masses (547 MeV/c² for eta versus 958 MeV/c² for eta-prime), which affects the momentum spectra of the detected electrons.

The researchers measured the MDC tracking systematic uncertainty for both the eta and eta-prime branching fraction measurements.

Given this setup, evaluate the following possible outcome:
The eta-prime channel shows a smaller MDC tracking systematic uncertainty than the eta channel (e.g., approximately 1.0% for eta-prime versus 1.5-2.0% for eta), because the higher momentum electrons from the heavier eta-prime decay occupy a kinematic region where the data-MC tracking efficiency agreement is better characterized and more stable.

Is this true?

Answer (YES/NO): NO